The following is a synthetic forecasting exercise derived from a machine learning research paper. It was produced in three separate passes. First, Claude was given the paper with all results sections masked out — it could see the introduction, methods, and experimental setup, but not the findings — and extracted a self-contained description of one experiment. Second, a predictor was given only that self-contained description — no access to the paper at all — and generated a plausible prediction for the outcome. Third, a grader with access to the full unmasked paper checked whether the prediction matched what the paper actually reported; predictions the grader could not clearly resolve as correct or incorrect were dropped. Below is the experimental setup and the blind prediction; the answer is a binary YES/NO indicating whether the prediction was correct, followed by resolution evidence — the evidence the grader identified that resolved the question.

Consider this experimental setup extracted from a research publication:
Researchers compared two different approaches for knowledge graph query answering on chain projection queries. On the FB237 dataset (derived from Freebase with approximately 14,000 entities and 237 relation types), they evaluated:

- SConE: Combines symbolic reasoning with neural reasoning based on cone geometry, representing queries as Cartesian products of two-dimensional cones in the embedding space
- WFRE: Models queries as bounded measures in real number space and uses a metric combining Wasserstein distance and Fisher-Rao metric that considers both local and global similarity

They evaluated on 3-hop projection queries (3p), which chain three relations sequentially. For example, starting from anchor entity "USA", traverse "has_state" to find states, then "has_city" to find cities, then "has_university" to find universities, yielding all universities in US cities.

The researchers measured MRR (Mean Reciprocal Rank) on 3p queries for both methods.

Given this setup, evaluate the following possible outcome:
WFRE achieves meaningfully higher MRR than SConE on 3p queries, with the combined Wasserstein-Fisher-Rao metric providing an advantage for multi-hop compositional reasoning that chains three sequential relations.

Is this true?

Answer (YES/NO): NO